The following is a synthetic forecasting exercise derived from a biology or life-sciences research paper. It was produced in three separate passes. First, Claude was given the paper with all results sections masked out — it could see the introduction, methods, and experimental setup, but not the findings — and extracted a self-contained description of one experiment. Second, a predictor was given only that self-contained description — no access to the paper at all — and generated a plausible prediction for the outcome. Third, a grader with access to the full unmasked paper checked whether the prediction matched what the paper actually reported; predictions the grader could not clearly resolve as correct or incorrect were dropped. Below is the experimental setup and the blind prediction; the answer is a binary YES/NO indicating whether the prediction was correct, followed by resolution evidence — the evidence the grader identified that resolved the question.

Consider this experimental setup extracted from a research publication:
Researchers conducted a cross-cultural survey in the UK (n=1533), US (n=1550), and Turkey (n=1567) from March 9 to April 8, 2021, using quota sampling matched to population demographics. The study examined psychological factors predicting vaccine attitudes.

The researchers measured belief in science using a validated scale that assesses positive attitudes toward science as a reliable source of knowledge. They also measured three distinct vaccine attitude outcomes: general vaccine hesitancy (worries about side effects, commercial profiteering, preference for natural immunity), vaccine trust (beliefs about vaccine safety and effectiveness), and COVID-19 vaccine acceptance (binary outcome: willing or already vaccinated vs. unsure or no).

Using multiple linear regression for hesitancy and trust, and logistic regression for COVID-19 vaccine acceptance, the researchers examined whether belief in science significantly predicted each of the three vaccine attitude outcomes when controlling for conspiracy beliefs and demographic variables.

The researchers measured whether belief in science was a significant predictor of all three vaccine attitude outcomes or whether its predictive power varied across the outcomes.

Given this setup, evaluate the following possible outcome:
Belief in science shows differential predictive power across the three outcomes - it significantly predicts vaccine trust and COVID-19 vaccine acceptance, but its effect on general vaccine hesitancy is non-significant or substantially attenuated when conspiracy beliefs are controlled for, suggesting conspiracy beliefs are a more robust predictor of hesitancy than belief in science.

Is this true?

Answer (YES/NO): YES